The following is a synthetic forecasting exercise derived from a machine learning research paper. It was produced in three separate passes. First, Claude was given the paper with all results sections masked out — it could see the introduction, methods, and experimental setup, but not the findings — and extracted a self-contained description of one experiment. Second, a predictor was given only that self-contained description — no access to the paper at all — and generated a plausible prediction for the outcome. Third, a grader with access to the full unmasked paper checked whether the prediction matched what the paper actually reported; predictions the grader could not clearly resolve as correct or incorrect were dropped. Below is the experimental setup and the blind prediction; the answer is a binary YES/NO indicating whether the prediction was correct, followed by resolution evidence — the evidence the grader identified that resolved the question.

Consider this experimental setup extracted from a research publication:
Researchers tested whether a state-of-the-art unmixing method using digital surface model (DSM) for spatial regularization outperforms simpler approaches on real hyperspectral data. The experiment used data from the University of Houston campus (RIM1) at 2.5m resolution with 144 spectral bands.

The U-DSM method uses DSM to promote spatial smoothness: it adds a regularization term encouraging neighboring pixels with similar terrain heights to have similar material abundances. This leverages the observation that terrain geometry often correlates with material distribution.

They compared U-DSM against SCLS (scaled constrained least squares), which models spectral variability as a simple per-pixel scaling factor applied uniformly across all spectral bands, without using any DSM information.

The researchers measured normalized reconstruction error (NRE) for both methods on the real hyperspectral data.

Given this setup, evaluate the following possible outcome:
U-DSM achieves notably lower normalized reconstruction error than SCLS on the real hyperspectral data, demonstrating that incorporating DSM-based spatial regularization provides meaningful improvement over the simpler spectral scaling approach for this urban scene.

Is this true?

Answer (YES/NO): NO